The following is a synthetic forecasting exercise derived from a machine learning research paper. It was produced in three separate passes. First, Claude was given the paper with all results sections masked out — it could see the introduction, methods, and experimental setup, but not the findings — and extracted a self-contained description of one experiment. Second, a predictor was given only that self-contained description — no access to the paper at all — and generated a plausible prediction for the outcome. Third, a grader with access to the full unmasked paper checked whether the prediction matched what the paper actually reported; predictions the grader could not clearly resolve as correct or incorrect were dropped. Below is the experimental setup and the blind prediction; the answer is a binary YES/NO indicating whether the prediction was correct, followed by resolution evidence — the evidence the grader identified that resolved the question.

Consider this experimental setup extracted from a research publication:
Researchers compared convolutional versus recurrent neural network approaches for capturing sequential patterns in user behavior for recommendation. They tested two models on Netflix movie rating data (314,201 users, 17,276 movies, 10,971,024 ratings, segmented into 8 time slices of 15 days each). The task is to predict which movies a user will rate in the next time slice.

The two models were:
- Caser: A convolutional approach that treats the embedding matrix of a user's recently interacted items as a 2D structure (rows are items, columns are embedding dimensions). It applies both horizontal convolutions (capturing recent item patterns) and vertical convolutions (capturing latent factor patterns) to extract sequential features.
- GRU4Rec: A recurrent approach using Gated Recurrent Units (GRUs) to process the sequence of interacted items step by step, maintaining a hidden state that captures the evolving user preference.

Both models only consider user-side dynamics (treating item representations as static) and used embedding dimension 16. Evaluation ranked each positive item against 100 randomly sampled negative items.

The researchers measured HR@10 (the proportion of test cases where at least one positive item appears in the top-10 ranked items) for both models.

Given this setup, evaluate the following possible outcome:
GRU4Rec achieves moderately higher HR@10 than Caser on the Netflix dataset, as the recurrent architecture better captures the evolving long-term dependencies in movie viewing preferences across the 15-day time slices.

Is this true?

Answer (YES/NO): YES